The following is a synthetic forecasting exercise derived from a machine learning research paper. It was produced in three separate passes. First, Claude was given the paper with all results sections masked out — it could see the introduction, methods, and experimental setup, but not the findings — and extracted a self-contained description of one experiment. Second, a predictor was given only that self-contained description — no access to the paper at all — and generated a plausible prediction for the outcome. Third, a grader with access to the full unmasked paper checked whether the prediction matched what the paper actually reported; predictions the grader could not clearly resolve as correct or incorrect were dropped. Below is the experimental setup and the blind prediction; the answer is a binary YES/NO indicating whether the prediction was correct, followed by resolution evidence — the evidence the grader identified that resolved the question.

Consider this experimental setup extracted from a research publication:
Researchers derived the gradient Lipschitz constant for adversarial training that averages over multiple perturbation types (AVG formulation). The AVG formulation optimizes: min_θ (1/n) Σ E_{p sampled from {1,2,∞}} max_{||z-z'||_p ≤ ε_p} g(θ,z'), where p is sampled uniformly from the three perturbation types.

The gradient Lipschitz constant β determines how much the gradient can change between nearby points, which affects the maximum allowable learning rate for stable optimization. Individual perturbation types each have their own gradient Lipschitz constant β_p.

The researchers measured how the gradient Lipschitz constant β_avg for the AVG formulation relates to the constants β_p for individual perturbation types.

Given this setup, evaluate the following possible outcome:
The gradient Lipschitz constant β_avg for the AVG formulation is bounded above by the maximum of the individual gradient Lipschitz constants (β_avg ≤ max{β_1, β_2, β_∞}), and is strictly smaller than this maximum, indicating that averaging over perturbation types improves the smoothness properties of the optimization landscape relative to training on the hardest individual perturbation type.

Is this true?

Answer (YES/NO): NO